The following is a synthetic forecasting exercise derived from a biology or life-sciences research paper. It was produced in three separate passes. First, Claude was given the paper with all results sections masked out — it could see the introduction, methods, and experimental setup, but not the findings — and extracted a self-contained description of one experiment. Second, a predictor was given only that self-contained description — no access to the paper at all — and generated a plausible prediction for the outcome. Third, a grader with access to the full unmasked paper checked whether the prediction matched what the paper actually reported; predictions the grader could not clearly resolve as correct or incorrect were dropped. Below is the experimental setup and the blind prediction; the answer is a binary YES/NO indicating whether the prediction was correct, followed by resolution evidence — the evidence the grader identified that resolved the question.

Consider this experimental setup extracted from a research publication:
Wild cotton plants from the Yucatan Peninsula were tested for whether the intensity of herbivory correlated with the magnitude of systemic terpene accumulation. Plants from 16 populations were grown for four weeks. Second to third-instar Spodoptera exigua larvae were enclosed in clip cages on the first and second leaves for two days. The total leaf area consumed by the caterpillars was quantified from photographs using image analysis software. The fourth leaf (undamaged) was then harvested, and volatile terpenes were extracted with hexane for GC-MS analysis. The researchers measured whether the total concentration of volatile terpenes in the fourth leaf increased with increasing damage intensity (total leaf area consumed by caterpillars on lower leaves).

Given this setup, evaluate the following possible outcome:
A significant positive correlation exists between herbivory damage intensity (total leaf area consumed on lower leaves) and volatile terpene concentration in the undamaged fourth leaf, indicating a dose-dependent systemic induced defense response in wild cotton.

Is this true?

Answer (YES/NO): NO